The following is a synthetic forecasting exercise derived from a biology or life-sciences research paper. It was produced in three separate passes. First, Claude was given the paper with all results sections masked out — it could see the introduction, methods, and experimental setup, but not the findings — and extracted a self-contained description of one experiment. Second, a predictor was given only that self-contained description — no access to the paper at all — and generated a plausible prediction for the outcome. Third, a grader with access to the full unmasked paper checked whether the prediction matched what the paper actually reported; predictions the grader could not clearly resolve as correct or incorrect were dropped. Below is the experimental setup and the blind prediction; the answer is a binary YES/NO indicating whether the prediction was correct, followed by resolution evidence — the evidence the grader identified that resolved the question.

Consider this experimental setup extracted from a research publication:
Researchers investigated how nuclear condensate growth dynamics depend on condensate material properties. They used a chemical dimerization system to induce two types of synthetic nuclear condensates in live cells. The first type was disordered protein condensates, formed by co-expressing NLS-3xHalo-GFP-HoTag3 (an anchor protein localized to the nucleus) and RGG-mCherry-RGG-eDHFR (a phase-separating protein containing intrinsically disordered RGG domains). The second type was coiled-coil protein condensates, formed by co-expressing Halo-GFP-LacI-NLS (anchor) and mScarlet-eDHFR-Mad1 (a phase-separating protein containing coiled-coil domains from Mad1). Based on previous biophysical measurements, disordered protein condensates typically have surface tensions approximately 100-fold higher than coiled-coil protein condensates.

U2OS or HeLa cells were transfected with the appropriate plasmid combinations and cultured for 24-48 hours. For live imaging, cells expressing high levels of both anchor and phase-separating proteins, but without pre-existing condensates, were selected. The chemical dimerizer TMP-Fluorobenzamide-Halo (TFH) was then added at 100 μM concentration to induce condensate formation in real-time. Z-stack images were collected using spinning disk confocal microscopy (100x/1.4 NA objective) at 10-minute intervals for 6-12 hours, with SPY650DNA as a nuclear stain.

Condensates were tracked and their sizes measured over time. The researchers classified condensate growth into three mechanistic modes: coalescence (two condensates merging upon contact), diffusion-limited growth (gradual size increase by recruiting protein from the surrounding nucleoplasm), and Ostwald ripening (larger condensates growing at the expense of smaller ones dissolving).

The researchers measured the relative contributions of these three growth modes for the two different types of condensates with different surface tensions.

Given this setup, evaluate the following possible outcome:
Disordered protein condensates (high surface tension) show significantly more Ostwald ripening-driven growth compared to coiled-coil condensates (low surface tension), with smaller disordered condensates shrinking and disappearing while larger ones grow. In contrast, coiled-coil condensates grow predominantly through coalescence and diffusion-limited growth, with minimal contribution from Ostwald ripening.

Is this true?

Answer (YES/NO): YES